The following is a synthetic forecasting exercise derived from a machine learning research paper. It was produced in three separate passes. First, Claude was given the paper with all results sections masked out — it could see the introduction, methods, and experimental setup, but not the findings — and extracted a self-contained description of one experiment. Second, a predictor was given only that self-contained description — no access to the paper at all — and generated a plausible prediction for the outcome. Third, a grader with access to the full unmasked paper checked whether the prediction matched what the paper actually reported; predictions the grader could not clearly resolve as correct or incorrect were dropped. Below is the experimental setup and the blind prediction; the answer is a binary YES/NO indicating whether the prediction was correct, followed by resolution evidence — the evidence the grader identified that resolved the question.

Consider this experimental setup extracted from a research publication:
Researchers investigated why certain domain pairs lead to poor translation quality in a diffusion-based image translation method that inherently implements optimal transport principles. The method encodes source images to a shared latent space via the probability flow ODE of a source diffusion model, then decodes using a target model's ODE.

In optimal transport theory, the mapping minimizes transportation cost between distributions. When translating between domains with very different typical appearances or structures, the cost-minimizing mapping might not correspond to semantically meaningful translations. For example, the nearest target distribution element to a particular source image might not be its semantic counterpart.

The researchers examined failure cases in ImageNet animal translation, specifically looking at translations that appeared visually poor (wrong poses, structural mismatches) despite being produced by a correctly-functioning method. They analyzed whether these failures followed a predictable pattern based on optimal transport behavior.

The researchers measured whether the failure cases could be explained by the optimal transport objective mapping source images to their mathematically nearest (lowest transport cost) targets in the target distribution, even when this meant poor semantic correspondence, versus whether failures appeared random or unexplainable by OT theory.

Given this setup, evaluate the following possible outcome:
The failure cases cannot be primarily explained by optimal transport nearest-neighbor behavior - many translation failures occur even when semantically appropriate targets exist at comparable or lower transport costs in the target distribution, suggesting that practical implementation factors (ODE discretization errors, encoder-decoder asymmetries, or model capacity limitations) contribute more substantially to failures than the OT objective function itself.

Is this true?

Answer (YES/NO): NO